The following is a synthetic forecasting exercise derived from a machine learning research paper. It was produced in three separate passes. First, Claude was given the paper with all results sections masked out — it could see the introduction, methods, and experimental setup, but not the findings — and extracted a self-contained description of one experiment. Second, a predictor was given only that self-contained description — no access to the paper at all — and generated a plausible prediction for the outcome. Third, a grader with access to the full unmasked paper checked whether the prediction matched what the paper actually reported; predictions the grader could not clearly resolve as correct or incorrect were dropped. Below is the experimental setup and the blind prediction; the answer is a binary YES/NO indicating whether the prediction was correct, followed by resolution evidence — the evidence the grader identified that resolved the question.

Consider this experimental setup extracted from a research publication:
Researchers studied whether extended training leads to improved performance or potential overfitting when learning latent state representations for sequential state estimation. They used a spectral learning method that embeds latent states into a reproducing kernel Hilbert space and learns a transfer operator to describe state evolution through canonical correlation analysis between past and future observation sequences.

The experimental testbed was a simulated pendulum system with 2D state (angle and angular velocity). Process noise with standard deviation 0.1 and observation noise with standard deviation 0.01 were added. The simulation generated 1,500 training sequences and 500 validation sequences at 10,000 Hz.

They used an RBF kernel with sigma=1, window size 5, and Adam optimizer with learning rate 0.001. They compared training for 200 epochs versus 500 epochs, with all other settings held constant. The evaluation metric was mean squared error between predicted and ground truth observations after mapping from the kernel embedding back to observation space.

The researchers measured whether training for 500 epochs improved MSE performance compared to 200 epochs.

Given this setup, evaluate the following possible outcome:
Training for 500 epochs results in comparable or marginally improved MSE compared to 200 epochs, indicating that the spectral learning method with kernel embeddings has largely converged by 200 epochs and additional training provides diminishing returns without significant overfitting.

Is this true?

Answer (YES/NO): NO